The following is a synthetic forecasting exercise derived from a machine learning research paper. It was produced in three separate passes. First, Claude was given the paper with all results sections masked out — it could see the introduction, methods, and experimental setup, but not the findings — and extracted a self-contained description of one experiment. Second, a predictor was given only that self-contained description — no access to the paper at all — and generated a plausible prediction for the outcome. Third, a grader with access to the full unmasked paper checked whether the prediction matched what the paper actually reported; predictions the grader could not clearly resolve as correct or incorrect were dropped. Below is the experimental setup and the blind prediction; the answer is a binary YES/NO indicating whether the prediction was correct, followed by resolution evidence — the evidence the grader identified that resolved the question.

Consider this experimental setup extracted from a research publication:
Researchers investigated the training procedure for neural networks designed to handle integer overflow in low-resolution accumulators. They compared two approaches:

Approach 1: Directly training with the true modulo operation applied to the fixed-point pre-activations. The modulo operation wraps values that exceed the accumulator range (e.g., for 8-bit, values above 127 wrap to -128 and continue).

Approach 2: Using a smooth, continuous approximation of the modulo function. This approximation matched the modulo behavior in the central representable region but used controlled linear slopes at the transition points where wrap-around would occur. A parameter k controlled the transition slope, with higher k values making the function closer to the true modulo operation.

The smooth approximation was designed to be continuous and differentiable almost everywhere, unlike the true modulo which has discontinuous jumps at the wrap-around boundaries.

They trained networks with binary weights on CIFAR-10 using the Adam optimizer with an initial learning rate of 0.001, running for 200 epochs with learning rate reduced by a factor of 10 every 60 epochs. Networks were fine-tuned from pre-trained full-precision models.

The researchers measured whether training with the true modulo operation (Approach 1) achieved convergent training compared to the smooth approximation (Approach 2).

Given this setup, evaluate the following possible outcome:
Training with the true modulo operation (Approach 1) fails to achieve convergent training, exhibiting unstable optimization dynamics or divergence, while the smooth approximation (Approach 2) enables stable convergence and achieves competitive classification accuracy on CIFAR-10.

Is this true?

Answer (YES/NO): YES